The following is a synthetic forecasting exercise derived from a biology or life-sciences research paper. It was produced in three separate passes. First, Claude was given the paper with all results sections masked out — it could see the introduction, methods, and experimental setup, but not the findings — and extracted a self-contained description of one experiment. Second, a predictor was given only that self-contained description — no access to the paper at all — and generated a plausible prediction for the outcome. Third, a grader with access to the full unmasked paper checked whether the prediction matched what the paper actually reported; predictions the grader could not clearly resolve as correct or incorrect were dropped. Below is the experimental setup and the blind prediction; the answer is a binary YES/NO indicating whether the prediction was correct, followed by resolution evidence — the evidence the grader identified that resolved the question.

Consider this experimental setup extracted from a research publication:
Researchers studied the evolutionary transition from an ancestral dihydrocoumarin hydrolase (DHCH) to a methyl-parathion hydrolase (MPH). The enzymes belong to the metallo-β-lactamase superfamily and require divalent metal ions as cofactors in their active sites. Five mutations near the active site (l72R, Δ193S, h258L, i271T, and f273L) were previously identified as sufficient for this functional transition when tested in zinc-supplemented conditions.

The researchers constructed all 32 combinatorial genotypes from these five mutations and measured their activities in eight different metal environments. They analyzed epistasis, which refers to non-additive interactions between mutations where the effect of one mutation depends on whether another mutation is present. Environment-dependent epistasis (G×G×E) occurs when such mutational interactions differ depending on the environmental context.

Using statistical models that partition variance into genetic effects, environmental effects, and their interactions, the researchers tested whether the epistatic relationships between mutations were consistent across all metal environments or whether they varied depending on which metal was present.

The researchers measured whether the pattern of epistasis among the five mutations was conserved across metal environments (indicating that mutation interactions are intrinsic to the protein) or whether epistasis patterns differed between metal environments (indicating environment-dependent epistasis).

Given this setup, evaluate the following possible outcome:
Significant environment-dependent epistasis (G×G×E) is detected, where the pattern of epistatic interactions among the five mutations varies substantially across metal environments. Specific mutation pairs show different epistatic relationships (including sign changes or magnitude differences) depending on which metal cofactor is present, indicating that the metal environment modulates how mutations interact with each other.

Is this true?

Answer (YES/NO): YES